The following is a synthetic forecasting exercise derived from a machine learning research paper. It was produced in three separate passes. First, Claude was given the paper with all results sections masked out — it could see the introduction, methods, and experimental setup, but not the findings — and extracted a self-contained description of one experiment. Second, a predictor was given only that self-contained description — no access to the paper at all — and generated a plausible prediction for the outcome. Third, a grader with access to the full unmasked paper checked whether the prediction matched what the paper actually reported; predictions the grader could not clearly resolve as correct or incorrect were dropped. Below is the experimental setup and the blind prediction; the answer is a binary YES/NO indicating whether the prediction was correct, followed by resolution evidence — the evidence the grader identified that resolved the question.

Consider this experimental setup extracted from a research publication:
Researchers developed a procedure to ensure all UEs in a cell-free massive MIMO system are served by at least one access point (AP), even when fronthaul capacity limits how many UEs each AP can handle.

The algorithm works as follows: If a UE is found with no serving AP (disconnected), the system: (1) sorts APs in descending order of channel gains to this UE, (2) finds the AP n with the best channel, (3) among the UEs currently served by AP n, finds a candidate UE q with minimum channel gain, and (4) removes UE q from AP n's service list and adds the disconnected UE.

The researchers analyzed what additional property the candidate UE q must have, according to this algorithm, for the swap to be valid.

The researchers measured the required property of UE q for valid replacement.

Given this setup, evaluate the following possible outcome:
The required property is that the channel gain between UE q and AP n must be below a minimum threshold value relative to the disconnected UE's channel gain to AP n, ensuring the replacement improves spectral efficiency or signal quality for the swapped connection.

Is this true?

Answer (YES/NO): NO